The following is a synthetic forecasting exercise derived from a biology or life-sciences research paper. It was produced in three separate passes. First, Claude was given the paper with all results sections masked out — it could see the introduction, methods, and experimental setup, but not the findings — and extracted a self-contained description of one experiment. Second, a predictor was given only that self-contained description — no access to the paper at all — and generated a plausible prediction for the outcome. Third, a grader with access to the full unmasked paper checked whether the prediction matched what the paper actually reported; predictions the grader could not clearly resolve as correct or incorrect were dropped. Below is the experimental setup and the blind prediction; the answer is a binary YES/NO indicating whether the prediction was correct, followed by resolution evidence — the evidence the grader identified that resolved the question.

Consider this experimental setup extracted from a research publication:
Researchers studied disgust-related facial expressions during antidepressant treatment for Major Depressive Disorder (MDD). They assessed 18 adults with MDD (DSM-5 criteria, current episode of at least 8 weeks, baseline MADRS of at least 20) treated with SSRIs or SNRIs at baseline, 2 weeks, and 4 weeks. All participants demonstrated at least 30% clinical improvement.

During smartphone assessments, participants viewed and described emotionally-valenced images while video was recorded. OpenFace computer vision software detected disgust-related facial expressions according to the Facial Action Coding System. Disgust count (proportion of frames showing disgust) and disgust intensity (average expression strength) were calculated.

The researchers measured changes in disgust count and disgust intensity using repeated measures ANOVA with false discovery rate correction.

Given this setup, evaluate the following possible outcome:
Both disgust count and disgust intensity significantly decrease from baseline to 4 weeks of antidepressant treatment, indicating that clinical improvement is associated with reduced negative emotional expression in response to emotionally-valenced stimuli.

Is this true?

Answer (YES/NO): NO